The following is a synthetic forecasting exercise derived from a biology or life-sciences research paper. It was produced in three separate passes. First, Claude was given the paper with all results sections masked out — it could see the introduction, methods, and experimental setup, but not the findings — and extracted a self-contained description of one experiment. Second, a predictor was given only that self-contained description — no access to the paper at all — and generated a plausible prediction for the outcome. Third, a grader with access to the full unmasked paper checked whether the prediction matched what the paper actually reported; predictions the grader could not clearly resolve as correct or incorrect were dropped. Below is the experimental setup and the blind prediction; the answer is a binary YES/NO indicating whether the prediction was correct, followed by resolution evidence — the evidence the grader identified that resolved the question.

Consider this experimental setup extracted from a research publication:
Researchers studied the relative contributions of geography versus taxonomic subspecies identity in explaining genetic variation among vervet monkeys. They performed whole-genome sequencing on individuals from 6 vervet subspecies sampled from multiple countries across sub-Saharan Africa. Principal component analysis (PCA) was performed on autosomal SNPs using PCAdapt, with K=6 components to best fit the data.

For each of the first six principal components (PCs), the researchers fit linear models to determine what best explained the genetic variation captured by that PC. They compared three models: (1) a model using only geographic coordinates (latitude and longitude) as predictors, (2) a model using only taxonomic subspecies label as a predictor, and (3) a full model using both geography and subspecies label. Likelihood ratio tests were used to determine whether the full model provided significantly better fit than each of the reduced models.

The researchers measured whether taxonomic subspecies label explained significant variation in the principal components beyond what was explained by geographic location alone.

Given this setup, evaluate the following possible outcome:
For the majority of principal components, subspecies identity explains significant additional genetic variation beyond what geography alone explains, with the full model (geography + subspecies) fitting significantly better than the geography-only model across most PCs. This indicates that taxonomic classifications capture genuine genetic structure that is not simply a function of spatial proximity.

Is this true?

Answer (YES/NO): YES